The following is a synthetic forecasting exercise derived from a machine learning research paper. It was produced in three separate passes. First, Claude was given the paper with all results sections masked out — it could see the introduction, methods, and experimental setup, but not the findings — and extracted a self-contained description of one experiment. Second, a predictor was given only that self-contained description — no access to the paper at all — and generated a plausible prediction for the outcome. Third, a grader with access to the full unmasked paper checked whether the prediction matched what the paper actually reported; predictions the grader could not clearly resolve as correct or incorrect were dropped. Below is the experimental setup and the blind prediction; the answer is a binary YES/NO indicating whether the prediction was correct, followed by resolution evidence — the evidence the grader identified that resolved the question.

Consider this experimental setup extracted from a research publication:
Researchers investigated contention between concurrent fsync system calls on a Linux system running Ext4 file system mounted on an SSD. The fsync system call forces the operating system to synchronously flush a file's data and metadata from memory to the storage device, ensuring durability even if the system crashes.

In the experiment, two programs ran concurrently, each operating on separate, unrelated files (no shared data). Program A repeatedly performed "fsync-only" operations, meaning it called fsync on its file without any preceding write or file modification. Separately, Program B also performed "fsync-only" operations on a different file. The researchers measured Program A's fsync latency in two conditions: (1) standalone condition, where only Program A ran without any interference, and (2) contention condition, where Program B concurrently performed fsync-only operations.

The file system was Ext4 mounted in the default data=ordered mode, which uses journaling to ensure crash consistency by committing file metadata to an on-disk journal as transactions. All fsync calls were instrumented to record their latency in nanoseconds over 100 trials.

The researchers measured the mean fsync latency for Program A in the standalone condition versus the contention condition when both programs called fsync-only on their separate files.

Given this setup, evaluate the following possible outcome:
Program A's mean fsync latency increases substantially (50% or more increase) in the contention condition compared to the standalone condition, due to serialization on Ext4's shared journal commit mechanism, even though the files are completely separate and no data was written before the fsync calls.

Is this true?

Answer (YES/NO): YES